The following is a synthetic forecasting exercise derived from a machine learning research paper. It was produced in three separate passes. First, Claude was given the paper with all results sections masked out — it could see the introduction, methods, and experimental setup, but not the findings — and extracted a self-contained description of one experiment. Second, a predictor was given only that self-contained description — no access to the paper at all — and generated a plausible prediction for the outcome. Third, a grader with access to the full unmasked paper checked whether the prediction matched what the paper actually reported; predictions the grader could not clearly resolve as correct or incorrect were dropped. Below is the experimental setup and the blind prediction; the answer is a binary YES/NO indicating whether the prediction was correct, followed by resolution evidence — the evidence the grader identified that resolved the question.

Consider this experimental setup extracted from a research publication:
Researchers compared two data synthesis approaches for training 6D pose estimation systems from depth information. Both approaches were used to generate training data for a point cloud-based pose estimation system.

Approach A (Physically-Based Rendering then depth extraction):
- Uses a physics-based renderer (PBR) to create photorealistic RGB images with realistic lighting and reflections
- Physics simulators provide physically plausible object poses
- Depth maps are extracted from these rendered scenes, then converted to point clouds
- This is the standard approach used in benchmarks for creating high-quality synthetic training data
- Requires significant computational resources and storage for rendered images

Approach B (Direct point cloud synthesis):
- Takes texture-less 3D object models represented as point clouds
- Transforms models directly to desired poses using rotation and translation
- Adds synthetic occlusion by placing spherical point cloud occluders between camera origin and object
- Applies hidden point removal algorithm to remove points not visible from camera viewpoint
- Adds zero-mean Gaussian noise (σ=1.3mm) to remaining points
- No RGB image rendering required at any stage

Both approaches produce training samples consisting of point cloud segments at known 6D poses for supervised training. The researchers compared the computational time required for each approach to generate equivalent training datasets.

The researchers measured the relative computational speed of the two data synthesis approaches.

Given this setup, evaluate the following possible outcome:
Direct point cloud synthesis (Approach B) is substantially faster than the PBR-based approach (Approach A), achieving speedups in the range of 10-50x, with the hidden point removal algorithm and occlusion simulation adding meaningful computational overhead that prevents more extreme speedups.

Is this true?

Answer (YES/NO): NO